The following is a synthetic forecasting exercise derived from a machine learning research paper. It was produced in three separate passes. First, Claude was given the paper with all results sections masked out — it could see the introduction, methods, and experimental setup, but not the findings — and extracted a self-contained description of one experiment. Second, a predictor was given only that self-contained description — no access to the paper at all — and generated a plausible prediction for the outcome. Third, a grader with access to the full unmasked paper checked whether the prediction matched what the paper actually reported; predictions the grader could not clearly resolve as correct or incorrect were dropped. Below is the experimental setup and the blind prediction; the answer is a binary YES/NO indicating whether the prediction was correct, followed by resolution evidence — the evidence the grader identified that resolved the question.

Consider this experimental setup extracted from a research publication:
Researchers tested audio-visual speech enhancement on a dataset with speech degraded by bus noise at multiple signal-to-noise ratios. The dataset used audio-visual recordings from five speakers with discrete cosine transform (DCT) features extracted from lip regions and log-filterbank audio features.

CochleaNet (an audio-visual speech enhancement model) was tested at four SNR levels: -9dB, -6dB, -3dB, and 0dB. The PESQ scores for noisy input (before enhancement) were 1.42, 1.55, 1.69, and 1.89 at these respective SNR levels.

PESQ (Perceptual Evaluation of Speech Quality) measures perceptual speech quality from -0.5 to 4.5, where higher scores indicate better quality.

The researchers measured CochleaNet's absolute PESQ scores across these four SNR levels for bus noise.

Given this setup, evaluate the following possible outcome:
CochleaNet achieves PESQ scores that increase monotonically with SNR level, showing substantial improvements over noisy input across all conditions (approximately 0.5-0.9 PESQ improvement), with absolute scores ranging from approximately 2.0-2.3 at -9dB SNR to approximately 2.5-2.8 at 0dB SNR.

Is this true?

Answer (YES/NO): YES